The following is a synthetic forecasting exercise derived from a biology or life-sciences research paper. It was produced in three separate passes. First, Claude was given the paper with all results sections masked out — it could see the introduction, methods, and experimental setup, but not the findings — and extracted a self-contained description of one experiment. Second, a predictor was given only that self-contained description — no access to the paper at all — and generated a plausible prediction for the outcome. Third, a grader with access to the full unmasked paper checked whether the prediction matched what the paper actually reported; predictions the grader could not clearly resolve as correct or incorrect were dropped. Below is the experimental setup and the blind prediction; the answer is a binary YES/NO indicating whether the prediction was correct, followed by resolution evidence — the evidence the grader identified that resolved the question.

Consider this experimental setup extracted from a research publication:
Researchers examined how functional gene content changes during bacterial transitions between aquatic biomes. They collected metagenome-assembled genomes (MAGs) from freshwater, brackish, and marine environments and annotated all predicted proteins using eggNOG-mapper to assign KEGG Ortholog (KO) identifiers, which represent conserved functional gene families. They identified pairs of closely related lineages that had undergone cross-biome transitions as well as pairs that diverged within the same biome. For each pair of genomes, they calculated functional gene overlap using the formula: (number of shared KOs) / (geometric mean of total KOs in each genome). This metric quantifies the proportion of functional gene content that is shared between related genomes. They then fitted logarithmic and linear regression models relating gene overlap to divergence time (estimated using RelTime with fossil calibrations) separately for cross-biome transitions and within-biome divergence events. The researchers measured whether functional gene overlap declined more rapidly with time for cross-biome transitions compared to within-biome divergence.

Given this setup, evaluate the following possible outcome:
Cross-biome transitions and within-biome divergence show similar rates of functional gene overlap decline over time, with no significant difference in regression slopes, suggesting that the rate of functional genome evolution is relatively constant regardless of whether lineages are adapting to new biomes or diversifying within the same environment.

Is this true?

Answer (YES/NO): YES